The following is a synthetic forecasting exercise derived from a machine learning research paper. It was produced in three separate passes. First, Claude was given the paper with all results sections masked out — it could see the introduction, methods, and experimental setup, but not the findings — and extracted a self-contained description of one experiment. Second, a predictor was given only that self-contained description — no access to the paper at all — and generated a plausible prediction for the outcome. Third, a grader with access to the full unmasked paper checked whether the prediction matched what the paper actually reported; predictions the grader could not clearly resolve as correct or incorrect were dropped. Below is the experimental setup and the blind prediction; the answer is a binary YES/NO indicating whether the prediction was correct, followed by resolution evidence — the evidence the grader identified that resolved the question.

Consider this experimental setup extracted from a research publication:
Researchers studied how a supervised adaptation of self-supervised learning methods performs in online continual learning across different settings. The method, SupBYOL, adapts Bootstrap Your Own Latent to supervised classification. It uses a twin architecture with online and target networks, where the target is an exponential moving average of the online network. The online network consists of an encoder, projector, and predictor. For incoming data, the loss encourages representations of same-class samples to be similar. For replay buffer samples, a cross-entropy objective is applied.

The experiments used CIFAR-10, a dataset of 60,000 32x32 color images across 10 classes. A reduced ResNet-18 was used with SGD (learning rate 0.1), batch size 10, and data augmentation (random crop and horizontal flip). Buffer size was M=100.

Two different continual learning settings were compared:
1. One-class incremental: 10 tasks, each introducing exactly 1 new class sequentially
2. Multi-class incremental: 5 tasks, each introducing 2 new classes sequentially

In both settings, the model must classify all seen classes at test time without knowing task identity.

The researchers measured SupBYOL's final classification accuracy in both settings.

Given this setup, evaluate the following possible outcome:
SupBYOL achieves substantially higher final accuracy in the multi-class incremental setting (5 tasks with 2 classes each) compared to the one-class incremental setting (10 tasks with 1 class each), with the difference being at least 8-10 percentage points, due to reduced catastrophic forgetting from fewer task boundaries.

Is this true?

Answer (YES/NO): NO